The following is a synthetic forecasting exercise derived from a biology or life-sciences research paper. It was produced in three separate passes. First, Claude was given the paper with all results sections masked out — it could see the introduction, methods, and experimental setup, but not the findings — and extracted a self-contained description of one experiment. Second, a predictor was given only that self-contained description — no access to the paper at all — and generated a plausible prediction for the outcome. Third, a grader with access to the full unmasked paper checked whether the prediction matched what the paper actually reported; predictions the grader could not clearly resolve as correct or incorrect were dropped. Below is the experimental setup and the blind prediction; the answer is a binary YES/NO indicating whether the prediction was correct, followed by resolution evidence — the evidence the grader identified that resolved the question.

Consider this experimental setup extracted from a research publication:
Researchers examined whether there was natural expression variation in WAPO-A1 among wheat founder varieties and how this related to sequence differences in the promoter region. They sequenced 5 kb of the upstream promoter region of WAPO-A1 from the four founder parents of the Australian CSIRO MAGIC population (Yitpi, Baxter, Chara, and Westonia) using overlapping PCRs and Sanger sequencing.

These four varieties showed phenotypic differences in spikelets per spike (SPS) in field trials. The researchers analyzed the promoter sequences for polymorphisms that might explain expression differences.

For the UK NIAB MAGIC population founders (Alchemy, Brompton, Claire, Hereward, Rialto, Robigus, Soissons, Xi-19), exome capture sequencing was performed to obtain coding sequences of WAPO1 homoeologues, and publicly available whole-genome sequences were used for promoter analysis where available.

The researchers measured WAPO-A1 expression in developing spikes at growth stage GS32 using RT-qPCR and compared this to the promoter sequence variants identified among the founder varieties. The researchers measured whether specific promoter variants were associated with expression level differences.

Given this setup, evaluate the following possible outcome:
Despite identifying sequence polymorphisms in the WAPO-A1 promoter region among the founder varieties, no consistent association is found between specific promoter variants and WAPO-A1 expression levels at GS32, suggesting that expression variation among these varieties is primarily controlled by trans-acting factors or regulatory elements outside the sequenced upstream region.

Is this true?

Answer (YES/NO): NO